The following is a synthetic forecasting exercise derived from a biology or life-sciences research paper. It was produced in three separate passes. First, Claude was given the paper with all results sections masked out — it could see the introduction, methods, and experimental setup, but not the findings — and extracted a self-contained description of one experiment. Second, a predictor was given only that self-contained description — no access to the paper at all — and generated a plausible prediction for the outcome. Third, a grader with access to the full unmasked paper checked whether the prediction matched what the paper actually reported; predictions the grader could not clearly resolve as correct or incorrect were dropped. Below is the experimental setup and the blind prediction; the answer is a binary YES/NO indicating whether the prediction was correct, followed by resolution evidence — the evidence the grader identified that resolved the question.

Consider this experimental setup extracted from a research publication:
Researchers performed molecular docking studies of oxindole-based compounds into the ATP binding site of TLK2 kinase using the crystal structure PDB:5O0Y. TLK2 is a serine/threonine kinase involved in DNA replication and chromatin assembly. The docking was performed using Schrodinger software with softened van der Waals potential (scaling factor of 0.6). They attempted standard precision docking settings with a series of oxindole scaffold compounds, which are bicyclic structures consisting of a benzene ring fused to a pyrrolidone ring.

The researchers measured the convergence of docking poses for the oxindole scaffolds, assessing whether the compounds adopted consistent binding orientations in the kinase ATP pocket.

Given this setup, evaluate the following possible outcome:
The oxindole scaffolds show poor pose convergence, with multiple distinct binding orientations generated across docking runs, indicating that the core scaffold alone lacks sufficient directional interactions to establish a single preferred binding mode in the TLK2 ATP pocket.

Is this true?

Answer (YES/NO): YES